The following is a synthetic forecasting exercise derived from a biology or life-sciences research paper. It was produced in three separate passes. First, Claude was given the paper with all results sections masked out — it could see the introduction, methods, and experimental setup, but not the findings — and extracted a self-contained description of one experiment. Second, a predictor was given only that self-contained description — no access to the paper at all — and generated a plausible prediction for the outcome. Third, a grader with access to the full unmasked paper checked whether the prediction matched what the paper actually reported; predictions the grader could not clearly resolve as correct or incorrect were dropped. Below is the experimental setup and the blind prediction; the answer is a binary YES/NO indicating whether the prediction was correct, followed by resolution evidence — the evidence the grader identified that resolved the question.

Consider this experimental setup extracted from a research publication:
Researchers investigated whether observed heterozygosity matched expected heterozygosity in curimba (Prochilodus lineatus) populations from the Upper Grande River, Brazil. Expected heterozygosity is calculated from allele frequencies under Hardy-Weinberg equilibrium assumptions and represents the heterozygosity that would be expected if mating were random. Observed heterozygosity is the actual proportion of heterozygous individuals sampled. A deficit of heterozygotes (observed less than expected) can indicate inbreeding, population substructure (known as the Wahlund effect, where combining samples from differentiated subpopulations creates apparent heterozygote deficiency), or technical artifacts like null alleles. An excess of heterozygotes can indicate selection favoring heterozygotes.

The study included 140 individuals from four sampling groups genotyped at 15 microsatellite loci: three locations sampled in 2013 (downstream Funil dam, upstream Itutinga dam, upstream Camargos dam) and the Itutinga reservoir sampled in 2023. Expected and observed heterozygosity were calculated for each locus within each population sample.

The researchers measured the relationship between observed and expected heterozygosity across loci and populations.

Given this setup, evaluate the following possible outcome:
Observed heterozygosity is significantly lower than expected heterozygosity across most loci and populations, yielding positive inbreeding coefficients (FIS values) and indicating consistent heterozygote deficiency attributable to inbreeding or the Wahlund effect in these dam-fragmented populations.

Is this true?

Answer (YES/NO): YES